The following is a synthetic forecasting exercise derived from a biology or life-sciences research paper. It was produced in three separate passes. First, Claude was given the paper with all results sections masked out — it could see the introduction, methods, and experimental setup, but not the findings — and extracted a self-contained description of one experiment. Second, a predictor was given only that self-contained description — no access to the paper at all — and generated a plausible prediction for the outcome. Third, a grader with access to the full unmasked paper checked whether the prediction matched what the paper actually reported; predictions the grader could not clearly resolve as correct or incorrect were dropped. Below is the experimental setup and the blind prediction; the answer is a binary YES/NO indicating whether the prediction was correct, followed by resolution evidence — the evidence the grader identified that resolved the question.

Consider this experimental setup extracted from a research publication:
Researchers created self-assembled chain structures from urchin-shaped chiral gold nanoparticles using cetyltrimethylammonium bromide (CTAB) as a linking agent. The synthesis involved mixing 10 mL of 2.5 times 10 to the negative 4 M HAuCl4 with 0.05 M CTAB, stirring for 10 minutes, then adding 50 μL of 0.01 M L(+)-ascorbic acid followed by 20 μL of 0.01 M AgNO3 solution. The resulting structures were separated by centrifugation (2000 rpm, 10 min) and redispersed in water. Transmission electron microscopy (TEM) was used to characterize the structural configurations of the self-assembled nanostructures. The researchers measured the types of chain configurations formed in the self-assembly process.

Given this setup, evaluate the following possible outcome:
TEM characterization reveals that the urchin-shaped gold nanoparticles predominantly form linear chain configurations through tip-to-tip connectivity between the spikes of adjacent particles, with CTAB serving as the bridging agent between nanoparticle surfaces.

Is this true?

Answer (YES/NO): NO